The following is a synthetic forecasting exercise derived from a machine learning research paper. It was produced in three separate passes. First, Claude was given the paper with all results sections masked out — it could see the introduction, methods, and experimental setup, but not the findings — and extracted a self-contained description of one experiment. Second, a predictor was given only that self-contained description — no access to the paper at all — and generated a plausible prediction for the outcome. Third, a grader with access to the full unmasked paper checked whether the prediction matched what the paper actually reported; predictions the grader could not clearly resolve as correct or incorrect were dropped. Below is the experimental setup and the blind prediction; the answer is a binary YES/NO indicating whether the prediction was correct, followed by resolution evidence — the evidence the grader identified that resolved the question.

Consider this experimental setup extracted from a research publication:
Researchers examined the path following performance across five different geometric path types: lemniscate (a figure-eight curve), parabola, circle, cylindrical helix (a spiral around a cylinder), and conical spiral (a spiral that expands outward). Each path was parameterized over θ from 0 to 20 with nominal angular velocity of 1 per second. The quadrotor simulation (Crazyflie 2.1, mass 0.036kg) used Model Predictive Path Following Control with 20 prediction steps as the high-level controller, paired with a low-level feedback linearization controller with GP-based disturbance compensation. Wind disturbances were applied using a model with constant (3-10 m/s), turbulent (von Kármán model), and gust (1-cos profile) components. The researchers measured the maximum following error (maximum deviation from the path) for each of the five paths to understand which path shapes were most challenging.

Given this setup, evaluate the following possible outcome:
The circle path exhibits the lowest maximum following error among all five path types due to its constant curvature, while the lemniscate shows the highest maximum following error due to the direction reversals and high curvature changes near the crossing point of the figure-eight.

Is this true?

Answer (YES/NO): NO